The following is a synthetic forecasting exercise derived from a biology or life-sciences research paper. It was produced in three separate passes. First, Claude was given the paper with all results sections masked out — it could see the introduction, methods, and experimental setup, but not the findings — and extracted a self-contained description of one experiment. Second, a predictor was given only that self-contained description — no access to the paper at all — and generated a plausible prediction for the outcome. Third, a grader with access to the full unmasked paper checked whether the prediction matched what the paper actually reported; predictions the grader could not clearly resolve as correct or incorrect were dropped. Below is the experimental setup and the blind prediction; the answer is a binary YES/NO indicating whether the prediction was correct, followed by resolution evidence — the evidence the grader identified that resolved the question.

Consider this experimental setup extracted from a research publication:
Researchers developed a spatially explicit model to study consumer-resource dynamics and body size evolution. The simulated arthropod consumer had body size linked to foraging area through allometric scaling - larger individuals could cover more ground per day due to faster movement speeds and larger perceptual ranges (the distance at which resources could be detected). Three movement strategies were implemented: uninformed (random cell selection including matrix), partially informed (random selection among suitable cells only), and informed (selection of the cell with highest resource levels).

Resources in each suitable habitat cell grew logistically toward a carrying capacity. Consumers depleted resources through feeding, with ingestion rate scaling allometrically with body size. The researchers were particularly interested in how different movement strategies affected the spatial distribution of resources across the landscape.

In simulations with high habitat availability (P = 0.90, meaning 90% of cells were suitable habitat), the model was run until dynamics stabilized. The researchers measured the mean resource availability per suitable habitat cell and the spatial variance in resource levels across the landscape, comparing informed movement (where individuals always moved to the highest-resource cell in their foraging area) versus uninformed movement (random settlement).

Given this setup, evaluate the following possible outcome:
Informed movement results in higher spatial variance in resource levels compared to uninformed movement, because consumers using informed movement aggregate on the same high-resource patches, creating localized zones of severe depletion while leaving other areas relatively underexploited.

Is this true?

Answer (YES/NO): NO